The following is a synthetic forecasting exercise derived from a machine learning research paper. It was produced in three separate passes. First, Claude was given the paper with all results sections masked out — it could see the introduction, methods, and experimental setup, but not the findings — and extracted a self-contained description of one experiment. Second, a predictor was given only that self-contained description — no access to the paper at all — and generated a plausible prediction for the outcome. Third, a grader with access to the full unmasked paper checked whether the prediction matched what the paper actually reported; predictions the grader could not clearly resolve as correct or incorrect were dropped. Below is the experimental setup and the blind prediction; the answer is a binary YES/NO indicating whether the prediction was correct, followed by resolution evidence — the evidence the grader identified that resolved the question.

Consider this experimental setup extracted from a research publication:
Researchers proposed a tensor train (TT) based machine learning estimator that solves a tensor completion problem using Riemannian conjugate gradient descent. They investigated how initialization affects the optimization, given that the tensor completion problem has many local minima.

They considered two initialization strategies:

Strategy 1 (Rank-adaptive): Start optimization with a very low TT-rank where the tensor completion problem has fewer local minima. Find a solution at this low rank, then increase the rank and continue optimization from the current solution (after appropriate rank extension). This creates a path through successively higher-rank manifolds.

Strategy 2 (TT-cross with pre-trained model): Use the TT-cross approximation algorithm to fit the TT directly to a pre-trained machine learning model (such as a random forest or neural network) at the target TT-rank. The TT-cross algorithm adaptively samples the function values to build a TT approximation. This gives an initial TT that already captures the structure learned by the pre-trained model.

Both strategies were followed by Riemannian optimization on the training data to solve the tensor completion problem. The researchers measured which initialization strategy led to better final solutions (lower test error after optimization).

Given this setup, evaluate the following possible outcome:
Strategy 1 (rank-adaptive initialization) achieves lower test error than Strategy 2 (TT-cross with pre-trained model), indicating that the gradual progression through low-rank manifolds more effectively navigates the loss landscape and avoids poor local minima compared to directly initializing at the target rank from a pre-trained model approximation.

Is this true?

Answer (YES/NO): NO